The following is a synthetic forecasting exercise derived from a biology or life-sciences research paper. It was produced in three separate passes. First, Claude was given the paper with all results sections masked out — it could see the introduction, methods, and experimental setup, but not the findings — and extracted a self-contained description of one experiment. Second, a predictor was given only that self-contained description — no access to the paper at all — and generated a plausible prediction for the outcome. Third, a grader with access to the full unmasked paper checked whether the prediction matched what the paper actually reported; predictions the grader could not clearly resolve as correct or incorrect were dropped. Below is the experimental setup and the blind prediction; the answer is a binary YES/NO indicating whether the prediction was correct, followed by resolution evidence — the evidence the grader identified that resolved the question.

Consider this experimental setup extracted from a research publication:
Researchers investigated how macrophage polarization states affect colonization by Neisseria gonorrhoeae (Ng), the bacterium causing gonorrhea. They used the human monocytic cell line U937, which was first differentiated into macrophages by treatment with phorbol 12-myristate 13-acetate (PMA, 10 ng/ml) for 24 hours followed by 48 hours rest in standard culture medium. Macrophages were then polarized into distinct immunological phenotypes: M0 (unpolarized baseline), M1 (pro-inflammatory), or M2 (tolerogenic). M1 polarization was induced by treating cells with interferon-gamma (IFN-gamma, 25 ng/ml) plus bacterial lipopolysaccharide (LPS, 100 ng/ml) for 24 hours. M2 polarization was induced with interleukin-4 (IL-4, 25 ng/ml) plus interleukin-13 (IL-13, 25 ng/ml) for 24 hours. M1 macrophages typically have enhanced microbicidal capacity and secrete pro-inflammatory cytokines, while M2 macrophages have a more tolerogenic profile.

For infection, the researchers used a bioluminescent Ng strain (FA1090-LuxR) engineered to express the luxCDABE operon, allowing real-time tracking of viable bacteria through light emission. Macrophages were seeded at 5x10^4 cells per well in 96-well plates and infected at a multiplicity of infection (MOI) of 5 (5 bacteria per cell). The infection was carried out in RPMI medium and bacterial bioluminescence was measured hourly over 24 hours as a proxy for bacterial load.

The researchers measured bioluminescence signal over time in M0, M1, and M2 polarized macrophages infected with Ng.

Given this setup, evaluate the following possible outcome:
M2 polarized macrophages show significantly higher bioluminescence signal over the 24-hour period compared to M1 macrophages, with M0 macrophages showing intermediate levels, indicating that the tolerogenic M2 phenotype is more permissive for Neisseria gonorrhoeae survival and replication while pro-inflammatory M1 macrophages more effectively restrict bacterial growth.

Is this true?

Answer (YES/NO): NO